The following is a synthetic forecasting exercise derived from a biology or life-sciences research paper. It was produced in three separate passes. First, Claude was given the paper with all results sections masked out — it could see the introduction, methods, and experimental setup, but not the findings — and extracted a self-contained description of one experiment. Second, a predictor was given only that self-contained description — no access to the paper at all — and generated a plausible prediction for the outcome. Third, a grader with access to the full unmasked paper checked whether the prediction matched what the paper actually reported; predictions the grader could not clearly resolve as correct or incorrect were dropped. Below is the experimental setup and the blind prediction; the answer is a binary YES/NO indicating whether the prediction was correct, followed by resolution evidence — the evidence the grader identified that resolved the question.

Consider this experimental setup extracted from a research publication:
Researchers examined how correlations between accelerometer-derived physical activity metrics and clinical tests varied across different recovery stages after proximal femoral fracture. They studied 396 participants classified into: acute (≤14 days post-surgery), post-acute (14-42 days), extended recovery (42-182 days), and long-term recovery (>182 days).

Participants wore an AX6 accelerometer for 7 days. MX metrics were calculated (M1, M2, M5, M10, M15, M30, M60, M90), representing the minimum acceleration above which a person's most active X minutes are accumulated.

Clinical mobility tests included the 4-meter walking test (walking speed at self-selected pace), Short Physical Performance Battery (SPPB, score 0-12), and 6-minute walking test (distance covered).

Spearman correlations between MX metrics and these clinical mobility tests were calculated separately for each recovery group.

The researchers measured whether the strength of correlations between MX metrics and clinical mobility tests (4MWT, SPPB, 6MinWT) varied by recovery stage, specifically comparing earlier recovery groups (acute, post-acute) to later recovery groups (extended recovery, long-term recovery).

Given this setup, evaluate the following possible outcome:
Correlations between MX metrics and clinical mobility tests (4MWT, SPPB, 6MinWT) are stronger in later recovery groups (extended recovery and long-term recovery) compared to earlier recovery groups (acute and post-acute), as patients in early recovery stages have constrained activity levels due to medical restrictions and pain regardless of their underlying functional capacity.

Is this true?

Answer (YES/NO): YES